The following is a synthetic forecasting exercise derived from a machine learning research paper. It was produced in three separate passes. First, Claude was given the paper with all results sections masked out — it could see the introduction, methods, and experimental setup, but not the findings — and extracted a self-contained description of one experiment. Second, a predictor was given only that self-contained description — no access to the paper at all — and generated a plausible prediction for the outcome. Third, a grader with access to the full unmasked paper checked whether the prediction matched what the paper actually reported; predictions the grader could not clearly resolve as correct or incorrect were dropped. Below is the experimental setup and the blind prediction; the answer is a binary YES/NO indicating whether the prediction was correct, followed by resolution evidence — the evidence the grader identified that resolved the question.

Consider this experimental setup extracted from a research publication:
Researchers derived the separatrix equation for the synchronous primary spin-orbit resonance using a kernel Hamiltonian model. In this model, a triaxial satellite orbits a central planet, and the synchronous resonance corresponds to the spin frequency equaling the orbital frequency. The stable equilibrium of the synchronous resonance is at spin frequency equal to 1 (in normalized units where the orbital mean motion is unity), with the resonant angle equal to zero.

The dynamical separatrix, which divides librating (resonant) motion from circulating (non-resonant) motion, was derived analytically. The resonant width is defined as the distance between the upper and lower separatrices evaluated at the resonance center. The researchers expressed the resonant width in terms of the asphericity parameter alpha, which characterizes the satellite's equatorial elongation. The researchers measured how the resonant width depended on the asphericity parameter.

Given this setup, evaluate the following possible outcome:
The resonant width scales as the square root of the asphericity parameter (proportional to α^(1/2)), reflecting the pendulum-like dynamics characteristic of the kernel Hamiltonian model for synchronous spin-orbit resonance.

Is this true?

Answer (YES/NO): NO